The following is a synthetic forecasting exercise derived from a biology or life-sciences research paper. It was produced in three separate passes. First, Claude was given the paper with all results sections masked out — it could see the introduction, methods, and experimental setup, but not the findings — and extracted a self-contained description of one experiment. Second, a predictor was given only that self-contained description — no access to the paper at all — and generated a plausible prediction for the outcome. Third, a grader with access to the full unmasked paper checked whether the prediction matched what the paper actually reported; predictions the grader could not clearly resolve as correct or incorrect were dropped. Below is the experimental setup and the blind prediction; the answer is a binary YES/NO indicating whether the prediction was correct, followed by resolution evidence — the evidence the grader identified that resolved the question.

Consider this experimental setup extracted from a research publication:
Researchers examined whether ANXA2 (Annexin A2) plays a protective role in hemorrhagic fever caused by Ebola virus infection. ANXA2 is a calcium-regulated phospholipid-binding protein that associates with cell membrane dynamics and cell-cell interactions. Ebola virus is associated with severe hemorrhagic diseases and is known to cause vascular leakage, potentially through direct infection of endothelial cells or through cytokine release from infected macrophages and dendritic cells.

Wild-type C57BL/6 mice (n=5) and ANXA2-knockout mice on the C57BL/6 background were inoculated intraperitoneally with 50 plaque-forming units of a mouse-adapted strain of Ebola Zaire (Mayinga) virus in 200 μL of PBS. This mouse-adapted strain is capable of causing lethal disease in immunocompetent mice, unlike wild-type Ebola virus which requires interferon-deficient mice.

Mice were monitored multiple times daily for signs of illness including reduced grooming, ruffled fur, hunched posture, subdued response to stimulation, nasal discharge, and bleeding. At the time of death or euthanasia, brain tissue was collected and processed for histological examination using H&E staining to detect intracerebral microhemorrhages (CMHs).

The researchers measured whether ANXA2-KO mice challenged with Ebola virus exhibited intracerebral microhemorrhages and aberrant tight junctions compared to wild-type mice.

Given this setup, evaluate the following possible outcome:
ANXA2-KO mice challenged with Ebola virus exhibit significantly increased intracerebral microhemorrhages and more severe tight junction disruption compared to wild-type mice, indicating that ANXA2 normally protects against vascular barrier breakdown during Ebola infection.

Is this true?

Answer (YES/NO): YES